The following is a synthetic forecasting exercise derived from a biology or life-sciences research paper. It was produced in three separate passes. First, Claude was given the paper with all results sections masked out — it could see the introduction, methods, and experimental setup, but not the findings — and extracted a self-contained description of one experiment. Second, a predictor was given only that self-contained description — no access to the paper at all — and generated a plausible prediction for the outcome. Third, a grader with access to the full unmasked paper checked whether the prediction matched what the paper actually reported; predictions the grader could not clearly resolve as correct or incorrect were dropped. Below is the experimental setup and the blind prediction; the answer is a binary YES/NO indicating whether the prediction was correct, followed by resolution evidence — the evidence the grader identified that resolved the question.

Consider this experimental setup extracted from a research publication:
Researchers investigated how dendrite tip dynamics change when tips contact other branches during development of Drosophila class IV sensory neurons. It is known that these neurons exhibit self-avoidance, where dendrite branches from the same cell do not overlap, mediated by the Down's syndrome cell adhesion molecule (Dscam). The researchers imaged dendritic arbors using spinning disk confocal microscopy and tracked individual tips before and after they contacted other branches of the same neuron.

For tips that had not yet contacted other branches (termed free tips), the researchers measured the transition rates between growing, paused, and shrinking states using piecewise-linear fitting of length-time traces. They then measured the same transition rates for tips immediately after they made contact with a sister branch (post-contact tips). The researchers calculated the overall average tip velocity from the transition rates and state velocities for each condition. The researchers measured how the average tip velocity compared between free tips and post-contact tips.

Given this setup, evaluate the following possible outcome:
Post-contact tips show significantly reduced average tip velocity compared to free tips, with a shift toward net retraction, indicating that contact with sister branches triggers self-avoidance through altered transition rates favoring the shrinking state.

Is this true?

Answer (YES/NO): YES